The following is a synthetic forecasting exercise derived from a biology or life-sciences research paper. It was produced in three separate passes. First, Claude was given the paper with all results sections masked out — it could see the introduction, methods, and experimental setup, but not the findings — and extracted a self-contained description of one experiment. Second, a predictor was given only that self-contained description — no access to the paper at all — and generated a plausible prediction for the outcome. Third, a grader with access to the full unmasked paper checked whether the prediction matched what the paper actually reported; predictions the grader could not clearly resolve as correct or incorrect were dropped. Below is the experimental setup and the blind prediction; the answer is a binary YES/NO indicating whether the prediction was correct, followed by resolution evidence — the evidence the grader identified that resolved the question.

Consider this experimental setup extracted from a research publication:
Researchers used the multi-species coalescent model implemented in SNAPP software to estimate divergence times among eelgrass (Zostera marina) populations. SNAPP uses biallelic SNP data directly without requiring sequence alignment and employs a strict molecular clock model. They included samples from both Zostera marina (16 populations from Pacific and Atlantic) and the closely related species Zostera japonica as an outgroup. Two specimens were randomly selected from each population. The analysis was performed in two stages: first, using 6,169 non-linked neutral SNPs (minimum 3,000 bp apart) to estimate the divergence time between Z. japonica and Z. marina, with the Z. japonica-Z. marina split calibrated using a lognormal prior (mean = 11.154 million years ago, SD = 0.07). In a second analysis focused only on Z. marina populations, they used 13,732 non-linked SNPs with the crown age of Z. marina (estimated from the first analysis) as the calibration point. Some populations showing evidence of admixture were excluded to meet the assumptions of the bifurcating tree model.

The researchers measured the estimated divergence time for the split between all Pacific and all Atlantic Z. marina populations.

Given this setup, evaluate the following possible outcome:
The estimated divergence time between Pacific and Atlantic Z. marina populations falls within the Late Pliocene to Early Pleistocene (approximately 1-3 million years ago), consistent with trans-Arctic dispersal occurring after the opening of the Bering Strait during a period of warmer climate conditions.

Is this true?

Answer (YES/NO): NO